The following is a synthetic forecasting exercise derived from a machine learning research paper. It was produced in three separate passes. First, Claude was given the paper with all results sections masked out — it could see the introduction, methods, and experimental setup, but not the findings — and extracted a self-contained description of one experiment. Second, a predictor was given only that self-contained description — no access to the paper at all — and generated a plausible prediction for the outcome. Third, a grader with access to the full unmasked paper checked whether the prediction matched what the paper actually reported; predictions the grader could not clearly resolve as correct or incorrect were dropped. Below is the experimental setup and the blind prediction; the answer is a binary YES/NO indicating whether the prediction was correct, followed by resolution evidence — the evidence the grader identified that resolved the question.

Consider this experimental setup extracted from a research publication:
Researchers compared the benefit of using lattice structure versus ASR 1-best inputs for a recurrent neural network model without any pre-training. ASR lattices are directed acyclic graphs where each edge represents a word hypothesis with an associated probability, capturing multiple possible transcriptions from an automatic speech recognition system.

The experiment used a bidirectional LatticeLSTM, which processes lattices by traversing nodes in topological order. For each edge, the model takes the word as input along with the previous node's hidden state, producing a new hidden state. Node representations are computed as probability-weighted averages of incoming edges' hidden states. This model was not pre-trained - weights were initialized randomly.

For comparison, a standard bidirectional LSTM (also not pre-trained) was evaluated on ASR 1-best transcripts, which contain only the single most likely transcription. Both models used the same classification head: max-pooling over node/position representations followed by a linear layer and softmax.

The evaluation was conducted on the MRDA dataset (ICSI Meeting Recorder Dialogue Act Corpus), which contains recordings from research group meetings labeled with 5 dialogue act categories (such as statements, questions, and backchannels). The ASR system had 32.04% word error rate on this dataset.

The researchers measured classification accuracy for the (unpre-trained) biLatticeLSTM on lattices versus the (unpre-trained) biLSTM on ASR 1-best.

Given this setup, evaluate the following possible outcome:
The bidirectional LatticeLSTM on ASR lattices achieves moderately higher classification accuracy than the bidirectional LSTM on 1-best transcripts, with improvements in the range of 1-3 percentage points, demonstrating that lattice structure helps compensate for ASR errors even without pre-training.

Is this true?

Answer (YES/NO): YES